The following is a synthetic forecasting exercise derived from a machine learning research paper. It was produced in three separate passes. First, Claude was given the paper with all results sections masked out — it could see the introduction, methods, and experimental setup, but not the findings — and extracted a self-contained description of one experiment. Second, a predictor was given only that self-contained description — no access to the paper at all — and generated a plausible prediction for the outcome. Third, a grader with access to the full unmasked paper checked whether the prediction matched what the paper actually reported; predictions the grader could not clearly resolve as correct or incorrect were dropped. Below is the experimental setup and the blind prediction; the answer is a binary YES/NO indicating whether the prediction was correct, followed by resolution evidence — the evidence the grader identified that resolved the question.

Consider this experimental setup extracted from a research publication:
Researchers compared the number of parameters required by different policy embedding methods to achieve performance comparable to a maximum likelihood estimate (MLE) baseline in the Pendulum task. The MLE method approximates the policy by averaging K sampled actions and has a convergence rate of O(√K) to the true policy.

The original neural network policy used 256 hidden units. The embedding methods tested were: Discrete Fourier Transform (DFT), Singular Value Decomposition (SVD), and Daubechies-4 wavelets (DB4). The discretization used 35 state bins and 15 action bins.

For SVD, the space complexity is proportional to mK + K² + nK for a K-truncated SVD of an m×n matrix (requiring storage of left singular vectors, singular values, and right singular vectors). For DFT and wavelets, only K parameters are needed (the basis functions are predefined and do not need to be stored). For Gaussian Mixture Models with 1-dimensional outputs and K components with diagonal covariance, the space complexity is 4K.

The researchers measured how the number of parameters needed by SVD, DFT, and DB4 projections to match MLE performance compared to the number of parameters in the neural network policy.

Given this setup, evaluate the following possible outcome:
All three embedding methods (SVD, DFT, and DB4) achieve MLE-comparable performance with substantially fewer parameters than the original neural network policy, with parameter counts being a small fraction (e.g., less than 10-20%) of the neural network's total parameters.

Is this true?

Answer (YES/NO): YES